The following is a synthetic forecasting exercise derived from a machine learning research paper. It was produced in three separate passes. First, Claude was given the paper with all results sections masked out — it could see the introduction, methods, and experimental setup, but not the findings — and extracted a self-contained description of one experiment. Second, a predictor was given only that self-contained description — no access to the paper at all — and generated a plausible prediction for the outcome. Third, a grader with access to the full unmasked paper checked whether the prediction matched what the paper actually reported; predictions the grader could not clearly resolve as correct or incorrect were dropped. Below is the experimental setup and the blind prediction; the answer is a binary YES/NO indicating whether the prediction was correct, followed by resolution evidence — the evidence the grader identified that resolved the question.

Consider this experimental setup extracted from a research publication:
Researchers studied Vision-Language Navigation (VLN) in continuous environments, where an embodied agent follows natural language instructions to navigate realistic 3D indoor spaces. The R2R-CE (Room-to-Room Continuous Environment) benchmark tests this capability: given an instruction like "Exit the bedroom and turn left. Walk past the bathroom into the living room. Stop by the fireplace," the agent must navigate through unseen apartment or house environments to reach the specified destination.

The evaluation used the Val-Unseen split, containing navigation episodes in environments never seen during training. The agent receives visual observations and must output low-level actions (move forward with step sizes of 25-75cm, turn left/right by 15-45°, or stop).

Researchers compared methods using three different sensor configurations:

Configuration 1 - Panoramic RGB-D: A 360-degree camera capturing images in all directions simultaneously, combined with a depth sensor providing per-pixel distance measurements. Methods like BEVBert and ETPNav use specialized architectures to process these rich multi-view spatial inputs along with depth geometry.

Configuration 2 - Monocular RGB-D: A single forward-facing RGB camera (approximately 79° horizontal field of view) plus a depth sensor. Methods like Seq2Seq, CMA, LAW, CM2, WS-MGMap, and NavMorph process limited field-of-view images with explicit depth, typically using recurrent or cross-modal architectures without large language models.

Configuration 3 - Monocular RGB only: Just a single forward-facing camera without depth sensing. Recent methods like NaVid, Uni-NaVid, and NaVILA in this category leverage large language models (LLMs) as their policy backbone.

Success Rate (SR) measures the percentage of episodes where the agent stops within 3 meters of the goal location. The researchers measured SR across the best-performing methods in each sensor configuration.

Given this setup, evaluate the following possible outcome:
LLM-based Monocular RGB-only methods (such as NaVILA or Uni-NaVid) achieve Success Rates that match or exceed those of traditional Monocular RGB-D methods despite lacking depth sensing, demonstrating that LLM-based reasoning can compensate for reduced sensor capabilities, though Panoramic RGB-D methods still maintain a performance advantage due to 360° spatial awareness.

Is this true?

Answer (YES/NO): YES